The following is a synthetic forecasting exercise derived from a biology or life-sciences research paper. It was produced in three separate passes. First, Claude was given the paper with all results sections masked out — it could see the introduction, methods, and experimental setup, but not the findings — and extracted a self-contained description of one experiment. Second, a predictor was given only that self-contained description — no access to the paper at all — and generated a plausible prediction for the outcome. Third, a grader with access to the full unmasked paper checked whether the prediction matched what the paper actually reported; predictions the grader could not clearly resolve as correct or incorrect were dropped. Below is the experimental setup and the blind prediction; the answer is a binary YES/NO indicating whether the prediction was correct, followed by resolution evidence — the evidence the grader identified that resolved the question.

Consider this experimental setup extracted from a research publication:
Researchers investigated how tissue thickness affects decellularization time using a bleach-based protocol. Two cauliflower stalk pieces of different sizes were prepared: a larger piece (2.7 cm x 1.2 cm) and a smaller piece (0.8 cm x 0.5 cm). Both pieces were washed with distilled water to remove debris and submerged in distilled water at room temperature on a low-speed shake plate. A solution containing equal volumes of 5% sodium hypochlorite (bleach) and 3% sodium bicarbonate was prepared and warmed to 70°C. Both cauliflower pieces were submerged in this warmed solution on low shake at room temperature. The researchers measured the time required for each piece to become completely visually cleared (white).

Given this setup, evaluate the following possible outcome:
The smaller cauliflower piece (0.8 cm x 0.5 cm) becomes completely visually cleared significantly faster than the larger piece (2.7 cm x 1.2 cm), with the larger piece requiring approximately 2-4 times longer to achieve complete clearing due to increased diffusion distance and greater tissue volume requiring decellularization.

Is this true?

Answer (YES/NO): NO